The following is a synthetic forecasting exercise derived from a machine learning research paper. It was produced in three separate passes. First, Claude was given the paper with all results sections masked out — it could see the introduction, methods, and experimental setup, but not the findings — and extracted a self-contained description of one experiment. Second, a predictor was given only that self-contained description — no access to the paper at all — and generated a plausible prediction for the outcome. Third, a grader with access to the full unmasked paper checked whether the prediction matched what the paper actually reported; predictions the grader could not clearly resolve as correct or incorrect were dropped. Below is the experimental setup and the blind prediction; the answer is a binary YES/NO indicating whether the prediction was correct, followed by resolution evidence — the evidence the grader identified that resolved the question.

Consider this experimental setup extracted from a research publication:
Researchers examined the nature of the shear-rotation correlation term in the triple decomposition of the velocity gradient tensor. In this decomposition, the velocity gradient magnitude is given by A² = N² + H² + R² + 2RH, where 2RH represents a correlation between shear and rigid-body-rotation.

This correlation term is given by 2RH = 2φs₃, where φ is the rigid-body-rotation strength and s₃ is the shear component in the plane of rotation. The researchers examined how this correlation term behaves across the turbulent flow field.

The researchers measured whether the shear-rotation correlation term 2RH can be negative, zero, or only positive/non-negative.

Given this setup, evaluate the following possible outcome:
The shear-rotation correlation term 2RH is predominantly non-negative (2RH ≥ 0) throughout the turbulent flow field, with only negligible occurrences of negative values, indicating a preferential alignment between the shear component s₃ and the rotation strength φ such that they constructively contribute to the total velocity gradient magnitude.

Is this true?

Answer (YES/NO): NO